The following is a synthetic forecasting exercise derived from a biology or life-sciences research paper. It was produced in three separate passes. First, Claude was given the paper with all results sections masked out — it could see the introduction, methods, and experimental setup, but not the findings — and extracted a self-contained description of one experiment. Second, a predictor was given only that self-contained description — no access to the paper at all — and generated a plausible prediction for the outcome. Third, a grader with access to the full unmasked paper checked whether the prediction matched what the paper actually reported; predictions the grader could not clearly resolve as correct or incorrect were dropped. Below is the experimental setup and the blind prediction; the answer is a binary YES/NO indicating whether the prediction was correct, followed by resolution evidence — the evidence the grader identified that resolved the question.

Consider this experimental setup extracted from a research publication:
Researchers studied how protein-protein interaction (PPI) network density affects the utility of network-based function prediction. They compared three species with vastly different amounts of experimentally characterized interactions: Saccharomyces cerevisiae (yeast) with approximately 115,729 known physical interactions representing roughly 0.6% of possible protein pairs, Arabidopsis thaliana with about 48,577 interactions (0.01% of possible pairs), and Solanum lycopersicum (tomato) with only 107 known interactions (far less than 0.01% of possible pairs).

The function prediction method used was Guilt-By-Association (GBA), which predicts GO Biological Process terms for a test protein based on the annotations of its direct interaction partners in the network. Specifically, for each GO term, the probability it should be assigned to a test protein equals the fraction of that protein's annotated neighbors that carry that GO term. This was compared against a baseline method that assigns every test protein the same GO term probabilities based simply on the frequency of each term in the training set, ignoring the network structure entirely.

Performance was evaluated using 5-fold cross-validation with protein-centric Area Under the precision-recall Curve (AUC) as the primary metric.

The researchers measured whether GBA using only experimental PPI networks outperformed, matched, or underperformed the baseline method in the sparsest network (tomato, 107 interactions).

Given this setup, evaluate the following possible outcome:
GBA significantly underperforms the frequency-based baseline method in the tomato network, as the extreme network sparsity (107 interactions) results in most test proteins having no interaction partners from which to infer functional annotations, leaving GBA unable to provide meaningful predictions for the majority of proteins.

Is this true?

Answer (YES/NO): YES